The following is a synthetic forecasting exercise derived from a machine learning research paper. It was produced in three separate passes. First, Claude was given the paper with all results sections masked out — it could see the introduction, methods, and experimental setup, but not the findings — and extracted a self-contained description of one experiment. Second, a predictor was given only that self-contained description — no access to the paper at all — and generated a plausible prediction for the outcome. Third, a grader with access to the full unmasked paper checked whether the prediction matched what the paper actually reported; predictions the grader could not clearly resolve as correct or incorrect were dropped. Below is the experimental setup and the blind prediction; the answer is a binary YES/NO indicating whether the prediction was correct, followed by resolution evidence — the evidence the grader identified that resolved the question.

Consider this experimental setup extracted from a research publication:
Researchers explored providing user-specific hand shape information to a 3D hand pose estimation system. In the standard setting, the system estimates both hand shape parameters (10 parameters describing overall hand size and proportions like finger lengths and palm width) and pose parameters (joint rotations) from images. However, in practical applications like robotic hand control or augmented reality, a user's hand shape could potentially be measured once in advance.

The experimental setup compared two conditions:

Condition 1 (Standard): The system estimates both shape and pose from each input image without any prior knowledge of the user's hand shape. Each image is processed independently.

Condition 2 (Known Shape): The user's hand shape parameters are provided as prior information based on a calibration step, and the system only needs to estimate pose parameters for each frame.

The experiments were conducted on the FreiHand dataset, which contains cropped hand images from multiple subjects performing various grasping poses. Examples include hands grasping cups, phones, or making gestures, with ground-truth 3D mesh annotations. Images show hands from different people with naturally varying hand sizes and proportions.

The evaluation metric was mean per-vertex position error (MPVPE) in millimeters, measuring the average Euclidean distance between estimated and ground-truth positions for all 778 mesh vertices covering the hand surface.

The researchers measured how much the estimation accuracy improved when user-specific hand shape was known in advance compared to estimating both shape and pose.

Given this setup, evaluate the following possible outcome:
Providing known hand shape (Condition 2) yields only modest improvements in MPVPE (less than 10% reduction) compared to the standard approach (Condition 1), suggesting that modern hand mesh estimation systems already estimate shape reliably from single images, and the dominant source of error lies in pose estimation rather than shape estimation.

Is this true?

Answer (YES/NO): NO